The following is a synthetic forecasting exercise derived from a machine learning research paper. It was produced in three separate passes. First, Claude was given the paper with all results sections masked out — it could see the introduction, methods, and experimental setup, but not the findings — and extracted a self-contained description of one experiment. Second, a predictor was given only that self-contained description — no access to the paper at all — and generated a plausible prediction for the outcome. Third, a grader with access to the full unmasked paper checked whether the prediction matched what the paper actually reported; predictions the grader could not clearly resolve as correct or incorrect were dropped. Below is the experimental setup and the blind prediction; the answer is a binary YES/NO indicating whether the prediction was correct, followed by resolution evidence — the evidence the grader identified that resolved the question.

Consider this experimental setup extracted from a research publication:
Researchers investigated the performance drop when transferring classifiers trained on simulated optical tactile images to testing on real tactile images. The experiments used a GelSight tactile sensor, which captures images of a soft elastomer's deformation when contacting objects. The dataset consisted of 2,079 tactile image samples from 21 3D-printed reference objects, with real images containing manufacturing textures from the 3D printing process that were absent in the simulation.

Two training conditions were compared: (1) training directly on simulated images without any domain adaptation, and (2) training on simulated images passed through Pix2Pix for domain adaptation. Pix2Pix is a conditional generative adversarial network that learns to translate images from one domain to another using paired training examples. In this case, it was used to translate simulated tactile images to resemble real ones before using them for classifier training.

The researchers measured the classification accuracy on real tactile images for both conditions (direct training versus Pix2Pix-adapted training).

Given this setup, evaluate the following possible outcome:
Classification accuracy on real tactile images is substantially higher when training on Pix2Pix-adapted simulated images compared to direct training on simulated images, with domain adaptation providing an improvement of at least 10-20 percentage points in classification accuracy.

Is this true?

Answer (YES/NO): NO